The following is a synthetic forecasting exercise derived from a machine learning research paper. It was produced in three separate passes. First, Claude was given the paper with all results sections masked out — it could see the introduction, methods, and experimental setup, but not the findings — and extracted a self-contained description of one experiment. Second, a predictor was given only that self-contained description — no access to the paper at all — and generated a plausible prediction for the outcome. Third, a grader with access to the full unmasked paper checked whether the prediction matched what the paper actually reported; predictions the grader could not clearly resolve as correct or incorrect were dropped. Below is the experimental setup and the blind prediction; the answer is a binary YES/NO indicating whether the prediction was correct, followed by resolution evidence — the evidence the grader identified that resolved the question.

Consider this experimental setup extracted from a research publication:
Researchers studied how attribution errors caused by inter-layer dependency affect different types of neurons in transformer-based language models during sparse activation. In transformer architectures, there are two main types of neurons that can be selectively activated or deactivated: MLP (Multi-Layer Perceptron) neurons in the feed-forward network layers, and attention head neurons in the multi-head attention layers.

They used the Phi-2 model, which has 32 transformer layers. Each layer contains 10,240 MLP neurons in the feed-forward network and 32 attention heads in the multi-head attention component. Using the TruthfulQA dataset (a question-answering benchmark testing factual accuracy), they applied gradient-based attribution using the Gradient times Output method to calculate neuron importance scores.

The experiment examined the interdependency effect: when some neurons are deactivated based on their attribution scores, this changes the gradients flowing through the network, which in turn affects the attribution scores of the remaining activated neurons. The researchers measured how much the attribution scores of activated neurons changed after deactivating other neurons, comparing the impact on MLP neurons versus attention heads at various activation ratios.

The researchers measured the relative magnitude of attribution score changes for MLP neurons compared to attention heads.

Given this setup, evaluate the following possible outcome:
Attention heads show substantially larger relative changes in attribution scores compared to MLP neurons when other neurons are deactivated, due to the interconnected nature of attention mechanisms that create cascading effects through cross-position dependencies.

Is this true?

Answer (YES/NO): NO